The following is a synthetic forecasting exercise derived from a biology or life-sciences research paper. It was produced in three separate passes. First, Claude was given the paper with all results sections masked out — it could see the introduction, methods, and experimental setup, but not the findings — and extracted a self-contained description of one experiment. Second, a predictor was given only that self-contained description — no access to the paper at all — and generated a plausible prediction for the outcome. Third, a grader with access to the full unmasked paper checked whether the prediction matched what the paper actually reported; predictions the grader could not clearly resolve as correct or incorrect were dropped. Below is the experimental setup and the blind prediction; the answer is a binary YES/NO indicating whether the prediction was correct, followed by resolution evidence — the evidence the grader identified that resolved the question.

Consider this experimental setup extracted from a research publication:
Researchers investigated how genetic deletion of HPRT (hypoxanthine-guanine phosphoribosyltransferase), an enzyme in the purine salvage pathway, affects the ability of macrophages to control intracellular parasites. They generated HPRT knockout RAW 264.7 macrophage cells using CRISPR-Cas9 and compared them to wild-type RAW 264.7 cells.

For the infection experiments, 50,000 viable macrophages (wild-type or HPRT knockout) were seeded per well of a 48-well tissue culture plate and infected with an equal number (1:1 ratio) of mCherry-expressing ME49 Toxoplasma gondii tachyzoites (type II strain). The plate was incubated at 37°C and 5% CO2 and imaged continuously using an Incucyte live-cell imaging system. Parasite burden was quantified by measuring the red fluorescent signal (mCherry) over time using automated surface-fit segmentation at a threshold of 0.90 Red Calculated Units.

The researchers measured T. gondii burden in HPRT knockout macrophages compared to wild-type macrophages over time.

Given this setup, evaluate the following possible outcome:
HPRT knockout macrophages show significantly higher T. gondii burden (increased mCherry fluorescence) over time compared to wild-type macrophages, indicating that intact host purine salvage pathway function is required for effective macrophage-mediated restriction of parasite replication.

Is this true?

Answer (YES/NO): YES